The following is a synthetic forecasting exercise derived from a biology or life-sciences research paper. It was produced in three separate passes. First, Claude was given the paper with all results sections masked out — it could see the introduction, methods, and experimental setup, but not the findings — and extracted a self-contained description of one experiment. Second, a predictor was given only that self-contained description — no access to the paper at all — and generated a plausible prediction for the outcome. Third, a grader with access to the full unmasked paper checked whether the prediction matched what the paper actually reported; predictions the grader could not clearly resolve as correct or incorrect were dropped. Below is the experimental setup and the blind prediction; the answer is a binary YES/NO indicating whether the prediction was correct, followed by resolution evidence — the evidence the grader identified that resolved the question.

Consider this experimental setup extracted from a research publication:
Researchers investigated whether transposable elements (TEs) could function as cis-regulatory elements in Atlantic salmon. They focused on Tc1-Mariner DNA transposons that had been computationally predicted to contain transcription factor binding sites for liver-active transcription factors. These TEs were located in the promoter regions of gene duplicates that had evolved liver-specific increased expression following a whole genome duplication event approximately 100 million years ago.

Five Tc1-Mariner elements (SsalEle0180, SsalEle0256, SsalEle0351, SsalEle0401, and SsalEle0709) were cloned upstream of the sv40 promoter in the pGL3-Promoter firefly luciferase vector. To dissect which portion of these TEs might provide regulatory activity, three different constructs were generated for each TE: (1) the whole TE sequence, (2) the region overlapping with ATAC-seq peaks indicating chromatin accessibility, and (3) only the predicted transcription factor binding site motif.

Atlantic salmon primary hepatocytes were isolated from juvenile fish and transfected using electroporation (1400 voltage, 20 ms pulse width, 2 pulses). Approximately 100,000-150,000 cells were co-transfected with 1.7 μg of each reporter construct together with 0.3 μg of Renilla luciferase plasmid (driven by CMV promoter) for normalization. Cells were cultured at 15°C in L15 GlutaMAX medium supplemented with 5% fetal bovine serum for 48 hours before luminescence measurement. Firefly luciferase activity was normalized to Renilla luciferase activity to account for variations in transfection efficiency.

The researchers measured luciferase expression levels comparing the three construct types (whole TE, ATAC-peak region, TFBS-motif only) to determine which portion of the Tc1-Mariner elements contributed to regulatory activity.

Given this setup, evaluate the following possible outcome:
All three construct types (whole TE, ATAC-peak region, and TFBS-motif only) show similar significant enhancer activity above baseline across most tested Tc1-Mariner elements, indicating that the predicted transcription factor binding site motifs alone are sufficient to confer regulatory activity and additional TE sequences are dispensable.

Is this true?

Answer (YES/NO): NO